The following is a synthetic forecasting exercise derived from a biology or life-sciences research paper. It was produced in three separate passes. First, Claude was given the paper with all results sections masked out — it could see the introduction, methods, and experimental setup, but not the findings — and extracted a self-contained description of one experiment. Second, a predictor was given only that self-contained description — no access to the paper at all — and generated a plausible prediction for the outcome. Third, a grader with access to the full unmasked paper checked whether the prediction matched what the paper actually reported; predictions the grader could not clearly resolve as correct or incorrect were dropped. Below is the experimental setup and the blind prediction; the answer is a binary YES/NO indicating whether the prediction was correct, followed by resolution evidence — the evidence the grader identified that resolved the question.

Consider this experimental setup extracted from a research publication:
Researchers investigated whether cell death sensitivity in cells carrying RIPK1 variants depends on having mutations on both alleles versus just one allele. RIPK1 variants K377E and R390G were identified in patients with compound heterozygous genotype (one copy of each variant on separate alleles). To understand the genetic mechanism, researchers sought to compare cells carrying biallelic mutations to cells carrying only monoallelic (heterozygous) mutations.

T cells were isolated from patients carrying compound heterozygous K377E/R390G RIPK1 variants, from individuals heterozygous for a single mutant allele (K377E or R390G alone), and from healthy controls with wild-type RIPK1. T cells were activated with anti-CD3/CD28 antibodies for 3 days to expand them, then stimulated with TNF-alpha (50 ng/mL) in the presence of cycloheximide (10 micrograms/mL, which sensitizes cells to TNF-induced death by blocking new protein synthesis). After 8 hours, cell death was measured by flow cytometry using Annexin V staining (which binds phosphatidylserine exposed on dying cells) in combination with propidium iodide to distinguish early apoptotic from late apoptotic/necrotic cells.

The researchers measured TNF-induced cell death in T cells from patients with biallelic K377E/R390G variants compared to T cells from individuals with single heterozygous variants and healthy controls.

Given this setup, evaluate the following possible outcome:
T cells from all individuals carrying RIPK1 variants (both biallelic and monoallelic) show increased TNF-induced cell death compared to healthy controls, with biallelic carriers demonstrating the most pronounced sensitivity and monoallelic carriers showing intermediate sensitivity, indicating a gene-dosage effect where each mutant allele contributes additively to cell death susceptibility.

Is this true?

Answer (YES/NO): NO